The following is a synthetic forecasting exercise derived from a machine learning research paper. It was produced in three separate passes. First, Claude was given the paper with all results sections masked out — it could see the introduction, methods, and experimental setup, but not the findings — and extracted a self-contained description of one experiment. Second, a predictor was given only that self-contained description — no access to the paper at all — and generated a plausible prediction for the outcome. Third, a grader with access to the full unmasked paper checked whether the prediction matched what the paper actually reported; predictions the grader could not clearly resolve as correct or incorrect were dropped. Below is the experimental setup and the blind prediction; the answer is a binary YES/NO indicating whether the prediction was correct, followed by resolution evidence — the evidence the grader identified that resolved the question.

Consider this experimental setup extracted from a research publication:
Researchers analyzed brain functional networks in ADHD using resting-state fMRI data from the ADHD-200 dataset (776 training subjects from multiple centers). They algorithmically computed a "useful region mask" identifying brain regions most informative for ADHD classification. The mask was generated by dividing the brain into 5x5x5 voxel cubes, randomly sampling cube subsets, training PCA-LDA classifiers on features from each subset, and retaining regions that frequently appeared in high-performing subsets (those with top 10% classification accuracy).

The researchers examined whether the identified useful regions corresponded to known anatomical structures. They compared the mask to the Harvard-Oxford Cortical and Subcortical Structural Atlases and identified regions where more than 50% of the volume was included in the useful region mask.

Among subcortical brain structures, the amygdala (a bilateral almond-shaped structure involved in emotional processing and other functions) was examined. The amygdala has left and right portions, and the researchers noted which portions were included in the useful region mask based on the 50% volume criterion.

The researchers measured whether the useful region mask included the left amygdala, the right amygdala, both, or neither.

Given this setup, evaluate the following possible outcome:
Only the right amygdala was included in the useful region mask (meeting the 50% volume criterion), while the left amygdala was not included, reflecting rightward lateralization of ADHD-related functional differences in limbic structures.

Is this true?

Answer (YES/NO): YES